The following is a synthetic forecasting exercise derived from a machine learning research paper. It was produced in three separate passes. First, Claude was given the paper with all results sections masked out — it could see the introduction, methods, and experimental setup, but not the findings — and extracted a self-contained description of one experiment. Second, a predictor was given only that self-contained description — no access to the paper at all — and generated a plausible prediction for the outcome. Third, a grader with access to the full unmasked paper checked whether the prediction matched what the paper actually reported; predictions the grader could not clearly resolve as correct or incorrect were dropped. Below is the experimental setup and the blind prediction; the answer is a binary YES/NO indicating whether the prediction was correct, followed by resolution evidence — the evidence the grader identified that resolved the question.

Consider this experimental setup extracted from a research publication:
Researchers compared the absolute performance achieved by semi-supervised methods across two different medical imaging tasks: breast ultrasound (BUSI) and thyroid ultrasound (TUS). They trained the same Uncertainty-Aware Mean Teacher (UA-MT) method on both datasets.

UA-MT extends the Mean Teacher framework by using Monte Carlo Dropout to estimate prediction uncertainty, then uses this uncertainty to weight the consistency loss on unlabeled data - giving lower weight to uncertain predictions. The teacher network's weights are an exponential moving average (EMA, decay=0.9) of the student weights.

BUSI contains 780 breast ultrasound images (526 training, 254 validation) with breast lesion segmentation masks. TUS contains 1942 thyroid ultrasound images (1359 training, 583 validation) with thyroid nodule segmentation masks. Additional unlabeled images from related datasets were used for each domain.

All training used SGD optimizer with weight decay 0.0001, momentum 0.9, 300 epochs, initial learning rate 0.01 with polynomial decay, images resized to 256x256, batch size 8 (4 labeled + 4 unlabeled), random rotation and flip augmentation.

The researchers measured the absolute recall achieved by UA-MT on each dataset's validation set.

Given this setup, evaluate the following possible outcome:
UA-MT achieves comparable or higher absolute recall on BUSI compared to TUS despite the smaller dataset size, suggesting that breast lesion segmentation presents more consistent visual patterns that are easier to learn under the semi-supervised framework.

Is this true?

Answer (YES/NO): NO